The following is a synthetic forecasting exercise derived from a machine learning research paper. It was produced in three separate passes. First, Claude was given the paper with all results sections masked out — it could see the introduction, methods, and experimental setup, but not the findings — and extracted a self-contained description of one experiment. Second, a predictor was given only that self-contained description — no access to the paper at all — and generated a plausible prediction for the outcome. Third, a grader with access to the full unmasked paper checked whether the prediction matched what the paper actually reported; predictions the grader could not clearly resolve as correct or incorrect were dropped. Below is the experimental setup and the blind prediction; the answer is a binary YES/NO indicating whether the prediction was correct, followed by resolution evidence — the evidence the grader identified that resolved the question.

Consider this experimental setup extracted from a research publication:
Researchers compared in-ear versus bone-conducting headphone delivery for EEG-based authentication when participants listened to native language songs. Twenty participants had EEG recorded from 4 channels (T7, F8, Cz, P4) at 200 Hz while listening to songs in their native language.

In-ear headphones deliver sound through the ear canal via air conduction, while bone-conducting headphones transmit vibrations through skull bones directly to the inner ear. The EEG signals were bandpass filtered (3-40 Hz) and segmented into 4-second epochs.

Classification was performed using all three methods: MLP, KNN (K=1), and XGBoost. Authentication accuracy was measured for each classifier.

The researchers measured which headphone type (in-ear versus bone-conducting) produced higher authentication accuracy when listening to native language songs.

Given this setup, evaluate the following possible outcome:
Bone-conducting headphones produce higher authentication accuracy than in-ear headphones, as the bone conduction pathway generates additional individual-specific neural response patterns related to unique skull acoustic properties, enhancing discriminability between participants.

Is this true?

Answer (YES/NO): NO